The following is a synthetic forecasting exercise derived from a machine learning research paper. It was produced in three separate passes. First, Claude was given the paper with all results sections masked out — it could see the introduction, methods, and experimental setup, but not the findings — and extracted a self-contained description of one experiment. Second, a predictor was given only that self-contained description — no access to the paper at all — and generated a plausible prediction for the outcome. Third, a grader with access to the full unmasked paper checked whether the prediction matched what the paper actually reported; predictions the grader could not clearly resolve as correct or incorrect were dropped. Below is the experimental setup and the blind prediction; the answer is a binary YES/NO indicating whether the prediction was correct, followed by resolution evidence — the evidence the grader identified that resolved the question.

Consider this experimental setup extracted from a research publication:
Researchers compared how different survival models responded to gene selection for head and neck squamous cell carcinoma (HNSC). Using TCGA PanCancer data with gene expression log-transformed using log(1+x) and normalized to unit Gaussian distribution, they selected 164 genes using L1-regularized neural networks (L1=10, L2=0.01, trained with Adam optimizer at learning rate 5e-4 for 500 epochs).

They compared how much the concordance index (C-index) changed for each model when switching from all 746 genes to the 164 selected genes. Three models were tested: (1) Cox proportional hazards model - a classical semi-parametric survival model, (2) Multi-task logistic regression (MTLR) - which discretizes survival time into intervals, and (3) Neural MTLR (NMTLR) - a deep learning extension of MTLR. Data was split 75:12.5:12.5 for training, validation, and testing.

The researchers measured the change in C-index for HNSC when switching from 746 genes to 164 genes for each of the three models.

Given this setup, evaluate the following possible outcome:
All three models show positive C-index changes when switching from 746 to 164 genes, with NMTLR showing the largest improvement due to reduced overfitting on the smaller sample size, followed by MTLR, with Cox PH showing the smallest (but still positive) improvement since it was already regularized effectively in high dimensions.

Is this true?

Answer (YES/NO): YES